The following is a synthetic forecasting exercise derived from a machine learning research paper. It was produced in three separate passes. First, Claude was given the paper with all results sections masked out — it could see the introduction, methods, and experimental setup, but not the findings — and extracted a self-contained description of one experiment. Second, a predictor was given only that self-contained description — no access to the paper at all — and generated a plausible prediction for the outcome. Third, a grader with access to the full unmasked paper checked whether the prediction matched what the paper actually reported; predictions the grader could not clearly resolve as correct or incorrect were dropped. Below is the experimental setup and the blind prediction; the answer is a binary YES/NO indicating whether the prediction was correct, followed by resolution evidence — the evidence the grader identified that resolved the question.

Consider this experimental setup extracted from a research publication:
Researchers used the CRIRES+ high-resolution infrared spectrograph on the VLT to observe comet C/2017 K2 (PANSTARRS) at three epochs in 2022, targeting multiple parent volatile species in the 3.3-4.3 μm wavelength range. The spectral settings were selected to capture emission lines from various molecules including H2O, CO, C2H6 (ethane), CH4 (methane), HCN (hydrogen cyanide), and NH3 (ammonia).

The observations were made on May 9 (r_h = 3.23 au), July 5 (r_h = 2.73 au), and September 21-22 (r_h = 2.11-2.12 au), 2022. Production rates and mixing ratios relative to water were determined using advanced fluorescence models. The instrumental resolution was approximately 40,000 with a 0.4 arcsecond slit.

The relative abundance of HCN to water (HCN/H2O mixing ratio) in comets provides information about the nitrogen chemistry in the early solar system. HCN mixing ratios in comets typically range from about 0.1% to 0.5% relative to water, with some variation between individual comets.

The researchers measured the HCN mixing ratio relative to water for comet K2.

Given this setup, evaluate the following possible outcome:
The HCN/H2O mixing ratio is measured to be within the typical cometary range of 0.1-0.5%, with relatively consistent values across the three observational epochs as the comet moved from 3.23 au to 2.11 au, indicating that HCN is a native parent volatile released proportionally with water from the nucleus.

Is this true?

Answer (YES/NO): NO